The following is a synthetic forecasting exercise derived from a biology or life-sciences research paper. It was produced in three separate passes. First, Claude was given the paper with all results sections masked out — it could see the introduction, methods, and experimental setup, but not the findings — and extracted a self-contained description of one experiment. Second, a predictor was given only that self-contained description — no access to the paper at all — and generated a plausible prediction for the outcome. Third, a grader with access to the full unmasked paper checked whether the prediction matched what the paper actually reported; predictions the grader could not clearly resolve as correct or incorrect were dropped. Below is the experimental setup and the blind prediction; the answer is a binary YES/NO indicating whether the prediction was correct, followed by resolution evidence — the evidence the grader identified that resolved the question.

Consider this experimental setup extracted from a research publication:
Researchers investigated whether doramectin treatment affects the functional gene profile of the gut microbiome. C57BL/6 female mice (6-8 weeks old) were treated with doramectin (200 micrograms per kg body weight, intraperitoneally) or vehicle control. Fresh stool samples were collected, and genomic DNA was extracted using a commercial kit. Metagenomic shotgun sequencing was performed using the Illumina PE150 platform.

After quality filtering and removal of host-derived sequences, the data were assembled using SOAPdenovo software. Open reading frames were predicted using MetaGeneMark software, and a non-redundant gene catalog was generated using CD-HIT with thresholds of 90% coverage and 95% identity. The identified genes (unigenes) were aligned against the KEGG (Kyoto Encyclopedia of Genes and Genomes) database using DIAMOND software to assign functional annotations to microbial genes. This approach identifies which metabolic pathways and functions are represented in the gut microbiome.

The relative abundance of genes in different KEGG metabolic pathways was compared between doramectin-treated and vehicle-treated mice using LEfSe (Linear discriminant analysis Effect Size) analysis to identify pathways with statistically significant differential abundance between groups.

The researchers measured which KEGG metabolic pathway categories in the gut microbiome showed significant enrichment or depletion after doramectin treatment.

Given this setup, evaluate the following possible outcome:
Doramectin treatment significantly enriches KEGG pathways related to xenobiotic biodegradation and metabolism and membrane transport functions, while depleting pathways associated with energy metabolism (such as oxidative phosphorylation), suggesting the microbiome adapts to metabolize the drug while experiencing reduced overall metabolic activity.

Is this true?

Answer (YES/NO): NO